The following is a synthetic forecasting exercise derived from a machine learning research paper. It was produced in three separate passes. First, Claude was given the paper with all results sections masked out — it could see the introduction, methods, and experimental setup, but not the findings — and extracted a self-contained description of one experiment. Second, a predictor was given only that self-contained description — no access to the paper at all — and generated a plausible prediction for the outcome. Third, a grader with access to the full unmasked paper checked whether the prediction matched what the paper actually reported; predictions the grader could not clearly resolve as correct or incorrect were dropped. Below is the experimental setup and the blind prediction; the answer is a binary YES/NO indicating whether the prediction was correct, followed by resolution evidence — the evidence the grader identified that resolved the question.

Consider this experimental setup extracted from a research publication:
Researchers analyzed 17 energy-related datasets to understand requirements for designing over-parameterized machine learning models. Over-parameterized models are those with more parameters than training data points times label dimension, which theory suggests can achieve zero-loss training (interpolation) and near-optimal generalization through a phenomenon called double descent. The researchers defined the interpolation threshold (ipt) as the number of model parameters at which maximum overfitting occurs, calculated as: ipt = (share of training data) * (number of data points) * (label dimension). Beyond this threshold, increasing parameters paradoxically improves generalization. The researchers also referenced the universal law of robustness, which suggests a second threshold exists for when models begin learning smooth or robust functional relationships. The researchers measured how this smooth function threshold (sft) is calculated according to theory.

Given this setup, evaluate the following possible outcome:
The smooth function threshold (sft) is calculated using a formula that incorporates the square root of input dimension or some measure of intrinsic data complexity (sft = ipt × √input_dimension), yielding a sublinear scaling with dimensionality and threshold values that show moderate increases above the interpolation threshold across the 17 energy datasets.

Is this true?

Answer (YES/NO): NO